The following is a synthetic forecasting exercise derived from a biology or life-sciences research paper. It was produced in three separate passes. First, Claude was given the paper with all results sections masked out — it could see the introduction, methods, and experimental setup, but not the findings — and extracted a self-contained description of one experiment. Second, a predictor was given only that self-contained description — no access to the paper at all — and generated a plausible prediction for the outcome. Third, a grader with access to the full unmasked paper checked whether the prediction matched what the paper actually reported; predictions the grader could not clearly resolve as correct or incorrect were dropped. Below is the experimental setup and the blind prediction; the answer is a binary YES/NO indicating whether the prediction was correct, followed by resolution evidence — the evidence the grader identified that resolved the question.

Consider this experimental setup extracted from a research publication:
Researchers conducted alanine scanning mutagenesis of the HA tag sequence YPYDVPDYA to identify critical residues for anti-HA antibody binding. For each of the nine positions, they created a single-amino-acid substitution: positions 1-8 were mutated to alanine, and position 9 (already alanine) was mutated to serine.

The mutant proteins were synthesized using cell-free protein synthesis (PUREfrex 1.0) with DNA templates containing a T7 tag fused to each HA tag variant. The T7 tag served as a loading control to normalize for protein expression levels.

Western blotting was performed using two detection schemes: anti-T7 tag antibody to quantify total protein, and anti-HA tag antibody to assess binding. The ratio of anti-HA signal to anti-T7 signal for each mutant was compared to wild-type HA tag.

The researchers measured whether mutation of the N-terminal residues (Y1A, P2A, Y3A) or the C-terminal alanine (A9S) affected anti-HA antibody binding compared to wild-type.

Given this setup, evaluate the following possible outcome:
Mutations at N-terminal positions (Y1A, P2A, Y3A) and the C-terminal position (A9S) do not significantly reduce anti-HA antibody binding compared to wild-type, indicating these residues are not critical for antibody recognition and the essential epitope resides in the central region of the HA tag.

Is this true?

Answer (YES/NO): YES